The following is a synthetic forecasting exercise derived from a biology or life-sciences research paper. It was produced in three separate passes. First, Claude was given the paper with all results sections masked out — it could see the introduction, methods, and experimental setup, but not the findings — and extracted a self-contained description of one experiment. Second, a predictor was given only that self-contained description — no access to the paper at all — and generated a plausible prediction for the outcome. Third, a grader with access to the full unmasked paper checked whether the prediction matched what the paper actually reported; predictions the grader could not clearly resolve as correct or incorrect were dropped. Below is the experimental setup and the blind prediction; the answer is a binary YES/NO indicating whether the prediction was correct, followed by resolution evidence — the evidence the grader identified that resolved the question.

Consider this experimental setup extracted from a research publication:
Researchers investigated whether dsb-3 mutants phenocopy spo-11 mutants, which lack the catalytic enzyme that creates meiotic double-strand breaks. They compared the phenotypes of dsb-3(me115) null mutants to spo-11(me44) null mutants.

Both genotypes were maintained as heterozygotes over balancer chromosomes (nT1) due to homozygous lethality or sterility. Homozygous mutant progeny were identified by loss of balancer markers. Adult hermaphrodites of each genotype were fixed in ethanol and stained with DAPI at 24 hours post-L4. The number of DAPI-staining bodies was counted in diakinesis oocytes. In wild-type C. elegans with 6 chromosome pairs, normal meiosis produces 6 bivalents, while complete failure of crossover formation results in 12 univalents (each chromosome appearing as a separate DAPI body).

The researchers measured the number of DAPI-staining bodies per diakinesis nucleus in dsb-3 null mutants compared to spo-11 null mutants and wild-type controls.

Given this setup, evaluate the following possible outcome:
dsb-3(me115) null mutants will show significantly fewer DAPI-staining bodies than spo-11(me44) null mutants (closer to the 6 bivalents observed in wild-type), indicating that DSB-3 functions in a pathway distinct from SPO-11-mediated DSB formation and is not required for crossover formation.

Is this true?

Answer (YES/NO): NO